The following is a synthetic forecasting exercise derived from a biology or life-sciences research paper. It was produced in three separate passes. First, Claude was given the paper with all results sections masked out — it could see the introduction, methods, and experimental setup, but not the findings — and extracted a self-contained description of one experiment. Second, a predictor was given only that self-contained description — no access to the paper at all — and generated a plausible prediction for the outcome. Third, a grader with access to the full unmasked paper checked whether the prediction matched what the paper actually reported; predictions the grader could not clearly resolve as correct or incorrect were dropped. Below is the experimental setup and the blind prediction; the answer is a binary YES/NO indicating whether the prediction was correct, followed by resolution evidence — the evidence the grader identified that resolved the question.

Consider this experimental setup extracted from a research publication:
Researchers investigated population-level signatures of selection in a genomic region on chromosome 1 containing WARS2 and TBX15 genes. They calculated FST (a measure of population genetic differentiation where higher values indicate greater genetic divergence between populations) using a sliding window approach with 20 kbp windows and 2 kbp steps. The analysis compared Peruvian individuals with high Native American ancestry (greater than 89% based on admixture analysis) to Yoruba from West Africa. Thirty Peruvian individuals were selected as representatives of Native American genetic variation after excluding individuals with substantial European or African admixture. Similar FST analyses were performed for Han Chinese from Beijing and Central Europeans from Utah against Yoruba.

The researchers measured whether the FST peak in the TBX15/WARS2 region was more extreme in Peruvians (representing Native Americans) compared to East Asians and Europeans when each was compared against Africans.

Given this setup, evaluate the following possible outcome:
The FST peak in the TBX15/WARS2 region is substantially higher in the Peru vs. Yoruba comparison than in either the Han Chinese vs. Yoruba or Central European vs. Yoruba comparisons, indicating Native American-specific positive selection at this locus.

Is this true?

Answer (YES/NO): YES